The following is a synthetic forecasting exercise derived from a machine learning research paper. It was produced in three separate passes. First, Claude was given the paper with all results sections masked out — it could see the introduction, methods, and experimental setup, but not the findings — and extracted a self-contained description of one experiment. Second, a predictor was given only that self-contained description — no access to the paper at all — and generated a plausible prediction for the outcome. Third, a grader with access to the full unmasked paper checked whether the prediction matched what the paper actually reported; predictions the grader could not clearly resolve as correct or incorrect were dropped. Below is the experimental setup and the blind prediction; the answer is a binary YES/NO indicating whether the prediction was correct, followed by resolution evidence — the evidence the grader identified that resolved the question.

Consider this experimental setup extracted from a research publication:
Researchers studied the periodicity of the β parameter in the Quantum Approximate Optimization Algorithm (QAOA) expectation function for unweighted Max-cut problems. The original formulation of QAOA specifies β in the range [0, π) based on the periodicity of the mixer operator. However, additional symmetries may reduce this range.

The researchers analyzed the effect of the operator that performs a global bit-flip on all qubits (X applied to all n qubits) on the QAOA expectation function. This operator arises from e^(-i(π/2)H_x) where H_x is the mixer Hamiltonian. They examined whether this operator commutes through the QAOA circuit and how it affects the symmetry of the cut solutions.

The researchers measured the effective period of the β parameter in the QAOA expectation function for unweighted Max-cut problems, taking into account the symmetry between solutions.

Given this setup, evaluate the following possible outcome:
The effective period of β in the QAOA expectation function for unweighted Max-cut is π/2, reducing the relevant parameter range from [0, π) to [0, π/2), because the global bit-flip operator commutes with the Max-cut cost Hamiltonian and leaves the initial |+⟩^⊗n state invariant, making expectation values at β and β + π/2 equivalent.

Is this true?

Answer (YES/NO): YES